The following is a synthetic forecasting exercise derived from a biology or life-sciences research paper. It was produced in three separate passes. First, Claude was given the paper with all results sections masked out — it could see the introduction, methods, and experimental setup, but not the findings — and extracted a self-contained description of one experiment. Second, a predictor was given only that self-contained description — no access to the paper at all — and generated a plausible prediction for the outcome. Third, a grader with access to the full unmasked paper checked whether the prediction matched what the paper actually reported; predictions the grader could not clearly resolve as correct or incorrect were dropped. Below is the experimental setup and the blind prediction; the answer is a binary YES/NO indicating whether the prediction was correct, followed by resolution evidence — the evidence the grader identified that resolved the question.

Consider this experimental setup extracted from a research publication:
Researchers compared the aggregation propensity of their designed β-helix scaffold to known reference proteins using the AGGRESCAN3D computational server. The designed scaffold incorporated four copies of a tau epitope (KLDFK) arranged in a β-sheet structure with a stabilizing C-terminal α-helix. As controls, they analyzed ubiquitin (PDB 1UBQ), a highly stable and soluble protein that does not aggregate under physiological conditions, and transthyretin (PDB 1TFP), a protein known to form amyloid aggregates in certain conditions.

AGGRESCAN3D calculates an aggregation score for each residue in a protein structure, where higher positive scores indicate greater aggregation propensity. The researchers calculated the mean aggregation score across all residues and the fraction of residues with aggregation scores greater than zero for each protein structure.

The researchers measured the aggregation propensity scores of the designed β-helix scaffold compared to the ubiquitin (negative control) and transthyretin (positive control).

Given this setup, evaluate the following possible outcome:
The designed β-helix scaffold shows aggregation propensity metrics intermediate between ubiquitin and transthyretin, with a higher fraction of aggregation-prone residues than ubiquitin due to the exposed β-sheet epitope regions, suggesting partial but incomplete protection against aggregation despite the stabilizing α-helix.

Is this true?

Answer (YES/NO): NO